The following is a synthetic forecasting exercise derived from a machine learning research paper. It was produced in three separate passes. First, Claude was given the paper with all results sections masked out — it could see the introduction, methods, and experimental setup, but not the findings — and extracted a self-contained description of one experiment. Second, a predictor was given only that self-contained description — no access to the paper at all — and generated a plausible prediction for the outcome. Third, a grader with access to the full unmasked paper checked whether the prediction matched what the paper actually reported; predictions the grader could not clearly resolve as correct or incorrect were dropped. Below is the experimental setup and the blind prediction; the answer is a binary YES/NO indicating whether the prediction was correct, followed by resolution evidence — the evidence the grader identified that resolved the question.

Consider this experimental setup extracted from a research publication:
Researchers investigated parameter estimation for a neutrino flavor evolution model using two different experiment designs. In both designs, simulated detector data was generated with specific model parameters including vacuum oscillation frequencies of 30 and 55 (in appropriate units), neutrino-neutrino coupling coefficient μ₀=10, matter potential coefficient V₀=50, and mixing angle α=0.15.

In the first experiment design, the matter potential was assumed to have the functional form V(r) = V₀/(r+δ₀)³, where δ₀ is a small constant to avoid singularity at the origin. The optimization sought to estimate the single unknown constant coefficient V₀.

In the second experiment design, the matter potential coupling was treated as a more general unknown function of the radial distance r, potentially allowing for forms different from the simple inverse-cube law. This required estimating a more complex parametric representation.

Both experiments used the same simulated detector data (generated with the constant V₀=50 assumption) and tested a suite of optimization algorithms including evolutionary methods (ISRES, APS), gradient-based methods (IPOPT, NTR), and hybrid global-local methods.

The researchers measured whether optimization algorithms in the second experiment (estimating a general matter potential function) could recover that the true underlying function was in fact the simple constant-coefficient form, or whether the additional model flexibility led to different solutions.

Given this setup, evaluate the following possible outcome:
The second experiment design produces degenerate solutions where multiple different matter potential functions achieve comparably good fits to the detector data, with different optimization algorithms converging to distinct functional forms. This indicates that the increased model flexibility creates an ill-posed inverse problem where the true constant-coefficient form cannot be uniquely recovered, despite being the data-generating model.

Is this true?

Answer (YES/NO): YES